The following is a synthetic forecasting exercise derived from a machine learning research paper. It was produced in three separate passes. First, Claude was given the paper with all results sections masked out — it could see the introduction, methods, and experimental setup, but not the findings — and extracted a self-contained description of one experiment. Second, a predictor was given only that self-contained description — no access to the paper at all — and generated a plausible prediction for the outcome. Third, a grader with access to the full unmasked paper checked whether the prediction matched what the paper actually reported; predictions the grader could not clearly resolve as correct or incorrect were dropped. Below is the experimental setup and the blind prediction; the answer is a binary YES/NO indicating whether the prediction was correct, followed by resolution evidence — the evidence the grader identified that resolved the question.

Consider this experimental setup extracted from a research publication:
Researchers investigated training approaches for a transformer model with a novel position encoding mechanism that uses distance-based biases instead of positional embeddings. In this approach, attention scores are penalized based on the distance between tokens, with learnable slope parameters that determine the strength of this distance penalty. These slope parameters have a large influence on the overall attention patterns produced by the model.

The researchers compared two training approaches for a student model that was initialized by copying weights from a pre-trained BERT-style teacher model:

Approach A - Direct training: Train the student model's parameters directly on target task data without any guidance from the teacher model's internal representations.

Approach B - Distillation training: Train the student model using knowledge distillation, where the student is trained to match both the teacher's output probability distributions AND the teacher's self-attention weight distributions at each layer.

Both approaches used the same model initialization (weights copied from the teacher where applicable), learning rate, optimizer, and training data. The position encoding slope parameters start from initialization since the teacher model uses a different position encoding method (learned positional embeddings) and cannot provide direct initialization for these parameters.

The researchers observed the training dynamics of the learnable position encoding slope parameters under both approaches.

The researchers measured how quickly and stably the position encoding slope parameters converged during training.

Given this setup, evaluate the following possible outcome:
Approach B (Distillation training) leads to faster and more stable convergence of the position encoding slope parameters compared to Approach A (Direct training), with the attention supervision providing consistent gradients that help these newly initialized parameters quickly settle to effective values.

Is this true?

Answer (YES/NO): YES